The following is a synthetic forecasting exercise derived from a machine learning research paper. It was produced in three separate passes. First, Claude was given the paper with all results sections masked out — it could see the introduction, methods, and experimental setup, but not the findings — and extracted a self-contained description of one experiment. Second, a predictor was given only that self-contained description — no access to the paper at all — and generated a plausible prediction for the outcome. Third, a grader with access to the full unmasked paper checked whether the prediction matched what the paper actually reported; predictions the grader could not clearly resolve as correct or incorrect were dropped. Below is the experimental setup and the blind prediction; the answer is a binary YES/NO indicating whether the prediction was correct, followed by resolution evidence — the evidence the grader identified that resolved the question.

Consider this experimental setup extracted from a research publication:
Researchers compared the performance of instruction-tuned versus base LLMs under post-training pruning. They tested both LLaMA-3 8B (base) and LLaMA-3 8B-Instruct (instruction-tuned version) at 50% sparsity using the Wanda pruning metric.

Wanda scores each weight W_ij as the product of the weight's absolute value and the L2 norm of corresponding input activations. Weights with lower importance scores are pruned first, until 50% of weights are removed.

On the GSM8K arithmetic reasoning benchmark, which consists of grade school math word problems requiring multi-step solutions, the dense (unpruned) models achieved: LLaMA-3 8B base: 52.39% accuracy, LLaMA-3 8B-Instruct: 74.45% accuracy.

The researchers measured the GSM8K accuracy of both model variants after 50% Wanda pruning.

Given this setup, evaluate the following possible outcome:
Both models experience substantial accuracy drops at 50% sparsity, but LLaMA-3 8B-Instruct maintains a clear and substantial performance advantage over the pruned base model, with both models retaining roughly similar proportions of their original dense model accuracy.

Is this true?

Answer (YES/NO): NO